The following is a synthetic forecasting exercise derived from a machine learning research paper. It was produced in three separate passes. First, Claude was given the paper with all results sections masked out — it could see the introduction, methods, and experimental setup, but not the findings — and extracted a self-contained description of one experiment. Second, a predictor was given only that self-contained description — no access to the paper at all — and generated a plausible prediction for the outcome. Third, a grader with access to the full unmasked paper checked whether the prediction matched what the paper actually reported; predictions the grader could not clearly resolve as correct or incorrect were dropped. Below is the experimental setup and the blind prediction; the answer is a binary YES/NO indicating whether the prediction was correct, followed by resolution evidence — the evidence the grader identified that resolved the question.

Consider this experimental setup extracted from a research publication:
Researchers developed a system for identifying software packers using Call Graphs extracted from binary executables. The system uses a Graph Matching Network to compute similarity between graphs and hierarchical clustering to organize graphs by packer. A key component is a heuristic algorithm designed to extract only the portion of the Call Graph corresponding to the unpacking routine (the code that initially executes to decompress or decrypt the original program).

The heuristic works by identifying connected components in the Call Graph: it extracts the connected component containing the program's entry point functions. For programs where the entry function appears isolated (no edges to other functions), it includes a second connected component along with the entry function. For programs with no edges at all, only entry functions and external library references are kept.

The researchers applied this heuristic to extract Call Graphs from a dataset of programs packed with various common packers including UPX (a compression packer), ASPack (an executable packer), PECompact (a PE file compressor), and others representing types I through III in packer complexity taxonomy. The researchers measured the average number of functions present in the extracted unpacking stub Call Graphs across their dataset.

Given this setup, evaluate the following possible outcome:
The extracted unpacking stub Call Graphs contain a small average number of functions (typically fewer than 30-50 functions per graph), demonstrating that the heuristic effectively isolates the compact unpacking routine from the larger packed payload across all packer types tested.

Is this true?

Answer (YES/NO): YES